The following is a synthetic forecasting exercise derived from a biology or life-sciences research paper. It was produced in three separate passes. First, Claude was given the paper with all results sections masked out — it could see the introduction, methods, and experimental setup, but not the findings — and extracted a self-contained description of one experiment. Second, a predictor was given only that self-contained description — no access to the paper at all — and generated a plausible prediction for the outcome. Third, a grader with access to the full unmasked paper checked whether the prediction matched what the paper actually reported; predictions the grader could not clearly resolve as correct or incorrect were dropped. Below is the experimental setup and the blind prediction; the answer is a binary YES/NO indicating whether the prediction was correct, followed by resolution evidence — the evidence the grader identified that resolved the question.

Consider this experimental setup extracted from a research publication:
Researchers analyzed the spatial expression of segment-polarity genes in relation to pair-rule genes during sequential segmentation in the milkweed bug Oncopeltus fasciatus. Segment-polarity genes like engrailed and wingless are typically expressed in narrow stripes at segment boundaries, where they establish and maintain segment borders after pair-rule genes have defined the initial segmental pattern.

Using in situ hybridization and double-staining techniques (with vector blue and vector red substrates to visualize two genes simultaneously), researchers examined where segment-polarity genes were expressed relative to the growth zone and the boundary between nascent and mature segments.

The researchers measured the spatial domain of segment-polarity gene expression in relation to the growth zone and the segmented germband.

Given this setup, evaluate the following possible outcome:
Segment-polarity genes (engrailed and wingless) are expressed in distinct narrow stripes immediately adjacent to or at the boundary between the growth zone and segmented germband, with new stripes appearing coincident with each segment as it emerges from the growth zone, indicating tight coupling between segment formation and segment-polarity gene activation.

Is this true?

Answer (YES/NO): YES